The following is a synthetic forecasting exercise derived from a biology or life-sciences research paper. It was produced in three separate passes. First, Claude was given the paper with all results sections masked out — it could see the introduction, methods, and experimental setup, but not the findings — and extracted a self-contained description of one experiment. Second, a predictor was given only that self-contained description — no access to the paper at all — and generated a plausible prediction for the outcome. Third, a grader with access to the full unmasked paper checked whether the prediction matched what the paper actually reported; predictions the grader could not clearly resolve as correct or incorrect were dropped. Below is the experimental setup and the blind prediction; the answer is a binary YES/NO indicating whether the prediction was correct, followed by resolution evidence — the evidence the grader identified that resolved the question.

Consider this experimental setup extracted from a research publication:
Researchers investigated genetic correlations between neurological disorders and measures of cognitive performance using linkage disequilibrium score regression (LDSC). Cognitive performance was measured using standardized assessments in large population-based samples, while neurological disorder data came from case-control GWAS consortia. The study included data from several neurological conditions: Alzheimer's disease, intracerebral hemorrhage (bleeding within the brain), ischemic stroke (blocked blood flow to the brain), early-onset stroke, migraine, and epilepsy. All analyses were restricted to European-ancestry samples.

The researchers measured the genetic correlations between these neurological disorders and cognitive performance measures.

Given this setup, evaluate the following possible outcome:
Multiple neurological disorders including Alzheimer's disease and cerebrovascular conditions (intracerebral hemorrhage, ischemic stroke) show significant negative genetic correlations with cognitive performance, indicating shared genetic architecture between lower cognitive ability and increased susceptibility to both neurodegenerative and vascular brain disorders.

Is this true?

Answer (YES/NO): YES